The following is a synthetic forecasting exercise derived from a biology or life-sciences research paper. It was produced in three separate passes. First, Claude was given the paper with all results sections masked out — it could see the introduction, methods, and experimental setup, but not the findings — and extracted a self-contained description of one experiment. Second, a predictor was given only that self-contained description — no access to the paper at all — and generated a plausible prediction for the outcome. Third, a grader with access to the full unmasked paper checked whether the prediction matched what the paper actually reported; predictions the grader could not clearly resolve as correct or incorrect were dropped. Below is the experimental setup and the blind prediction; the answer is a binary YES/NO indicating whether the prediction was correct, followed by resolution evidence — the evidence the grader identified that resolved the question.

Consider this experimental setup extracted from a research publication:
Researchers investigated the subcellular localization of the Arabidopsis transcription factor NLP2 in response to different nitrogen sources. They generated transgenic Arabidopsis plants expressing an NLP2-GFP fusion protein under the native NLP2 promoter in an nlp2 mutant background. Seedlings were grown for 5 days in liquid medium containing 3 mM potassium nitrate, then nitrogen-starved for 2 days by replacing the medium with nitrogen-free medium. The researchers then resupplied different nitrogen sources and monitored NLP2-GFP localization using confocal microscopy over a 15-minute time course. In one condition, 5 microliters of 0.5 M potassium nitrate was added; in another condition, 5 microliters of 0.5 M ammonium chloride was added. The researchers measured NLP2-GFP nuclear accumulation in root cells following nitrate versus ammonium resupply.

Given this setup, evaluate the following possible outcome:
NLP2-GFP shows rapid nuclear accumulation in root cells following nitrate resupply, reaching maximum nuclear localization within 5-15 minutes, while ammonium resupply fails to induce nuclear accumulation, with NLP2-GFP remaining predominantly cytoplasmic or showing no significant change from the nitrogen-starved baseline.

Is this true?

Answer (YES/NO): YES